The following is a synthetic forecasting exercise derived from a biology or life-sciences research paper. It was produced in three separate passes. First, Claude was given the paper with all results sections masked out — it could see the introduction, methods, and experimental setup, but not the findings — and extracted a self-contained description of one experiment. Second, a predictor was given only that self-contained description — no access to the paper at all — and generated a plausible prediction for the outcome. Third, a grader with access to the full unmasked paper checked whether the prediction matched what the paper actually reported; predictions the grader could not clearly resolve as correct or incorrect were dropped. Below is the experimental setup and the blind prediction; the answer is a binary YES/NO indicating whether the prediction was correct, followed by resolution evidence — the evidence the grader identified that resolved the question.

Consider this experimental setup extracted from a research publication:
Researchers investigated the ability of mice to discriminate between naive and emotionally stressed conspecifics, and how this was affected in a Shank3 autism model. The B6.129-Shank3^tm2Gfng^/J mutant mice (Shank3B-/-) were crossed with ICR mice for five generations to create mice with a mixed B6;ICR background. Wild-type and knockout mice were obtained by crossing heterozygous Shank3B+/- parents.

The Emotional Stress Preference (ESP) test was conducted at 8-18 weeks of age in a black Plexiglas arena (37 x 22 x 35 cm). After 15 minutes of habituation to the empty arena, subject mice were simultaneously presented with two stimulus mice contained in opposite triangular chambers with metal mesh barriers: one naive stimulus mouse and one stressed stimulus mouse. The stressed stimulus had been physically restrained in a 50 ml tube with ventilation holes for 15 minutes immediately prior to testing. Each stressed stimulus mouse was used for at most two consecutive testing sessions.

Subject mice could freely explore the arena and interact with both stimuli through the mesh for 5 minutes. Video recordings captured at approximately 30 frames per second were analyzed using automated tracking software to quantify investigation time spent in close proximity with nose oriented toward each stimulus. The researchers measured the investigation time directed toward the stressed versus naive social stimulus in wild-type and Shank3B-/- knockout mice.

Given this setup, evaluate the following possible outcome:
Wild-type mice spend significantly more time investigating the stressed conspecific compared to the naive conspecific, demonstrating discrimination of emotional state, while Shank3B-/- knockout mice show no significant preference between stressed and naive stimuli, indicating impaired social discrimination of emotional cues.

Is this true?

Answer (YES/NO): YES